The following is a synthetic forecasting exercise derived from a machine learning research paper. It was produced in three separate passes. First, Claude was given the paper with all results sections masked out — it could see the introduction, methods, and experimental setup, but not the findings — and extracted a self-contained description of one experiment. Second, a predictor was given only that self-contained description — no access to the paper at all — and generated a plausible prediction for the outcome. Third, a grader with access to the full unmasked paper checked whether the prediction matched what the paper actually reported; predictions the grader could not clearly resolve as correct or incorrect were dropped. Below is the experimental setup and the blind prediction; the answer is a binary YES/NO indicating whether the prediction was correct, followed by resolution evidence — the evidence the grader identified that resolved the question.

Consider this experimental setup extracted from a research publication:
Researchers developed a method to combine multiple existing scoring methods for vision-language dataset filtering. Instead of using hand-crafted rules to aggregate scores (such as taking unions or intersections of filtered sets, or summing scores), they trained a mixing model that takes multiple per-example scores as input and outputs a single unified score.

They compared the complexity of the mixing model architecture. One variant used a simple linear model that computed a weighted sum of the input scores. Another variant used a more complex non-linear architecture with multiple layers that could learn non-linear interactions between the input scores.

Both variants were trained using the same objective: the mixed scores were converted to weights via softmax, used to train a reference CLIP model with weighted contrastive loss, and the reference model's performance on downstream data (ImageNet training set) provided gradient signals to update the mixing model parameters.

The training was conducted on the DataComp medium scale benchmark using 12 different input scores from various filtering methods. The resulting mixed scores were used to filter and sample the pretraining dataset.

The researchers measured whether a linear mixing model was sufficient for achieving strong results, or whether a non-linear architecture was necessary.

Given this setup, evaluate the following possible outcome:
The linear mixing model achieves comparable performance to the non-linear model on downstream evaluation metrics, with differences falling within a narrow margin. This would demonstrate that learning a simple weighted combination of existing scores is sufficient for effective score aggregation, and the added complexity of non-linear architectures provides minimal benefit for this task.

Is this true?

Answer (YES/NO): YES